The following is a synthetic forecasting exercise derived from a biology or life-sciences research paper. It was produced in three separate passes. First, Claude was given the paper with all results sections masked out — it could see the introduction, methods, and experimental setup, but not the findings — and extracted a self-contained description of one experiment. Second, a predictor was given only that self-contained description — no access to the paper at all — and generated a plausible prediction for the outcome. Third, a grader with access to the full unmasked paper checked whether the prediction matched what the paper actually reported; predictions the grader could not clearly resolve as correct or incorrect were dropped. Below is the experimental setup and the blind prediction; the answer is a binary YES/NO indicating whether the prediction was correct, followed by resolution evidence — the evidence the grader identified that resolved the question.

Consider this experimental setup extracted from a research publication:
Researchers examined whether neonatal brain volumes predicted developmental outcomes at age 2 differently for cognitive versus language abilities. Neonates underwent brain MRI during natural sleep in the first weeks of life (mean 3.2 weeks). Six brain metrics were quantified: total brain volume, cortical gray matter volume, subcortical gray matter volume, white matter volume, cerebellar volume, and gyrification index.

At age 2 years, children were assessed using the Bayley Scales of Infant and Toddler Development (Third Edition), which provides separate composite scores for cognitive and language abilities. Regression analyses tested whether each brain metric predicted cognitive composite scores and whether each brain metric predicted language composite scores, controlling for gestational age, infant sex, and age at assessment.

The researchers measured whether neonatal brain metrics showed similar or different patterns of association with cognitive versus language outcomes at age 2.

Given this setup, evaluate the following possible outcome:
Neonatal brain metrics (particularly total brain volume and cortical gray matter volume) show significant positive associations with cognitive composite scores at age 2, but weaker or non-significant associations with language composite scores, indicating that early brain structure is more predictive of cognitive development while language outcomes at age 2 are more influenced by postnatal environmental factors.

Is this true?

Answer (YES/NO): NO